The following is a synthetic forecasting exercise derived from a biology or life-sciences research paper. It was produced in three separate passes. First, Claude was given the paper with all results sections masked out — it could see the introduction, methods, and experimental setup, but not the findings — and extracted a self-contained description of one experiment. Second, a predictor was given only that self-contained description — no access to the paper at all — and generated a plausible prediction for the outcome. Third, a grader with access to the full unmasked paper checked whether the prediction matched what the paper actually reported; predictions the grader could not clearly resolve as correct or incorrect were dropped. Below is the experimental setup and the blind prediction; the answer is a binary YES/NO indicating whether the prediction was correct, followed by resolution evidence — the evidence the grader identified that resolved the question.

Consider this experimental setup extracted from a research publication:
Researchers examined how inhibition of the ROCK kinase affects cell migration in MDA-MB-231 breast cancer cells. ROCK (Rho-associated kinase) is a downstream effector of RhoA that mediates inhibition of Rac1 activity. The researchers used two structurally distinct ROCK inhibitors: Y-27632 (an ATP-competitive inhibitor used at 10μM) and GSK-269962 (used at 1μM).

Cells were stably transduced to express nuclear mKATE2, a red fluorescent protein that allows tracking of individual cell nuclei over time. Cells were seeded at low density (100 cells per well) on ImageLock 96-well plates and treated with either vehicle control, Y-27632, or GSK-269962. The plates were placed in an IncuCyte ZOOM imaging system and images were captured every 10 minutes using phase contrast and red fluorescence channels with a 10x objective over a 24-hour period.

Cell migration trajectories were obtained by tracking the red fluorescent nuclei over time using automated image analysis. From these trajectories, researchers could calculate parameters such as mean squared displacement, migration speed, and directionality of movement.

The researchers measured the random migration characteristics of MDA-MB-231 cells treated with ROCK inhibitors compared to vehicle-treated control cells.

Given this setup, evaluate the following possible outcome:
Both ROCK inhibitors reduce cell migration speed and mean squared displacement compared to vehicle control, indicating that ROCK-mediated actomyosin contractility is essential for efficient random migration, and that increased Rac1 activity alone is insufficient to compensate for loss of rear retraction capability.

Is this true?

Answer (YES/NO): YES